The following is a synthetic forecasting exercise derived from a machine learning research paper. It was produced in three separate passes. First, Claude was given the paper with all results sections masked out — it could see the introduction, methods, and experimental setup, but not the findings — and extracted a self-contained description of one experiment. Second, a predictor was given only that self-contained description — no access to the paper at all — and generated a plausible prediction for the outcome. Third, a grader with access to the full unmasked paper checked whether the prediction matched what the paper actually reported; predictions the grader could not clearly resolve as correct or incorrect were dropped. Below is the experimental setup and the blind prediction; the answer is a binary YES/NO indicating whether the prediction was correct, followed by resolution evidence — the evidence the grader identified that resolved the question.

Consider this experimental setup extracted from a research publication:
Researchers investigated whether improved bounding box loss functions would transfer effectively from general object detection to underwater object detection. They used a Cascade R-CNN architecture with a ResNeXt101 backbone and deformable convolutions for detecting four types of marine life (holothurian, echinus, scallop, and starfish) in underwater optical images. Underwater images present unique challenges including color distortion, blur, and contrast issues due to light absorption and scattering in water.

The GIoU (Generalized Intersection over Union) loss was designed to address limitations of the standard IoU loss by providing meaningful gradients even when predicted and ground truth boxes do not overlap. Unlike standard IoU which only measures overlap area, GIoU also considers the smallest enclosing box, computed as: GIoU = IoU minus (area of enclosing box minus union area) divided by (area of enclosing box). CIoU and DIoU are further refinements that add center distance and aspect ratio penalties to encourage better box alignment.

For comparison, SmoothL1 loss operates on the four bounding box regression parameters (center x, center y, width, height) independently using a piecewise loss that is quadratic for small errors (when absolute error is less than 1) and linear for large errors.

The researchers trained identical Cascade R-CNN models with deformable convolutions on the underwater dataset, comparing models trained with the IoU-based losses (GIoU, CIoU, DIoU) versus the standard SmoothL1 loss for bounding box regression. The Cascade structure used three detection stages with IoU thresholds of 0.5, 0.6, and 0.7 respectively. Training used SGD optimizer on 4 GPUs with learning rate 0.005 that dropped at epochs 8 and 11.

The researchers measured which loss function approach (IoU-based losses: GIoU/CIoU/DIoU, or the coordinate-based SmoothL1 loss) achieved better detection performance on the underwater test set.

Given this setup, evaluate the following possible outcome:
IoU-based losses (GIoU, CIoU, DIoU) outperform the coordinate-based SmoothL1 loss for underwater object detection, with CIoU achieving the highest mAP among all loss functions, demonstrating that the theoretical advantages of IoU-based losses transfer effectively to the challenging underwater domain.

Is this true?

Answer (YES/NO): NO